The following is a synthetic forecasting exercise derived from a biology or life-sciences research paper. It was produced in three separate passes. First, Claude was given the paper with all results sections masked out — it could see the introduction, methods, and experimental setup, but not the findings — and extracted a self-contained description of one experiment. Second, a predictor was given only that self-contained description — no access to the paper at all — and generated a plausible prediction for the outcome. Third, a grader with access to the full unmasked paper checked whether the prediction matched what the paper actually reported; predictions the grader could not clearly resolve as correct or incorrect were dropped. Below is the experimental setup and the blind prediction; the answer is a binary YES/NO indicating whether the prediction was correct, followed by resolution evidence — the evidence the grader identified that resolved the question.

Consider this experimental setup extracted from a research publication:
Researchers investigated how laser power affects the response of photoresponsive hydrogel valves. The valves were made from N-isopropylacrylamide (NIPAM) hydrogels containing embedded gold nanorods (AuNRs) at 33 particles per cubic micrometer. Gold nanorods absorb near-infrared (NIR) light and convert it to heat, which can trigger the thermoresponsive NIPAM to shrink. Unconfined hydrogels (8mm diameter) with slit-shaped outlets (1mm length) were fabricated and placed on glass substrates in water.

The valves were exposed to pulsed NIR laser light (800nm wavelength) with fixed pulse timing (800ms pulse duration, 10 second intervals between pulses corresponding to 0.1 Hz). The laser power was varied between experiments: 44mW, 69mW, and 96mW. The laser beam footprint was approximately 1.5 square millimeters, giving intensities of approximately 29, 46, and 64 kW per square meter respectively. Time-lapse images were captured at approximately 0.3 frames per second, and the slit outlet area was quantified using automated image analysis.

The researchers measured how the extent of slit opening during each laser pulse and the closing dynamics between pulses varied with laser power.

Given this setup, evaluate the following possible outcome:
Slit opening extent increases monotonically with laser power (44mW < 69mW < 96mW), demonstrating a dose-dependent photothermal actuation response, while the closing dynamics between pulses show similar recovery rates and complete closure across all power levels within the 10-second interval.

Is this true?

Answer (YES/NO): NO